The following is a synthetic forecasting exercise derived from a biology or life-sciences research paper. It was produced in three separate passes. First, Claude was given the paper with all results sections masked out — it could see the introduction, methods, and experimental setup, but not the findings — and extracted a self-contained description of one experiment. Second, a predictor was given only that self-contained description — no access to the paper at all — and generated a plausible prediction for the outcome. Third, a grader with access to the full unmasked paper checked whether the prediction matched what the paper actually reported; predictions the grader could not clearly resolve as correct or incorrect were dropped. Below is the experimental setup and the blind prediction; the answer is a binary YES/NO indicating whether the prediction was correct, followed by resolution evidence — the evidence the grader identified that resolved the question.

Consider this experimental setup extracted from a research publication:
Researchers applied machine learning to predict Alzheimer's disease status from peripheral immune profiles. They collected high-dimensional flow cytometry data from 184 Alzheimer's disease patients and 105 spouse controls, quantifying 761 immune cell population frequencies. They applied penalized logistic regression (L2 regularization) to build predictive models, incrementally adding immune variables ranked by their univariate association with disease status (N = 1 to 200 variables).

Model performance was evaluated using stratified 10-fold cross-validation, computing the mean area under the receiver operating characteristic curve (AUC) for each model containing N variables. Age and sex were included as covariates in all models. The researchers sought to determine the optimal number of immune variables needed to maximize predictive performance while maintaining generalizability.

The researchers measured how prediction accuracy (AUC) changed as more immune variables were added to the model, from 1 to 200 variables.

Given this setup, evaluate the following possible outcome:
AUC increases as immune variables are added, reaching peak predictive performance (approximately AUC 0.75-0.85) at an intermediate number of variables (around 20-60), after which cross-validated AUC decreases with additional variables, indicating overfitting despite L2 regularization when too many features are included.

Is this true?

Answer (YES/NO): NO